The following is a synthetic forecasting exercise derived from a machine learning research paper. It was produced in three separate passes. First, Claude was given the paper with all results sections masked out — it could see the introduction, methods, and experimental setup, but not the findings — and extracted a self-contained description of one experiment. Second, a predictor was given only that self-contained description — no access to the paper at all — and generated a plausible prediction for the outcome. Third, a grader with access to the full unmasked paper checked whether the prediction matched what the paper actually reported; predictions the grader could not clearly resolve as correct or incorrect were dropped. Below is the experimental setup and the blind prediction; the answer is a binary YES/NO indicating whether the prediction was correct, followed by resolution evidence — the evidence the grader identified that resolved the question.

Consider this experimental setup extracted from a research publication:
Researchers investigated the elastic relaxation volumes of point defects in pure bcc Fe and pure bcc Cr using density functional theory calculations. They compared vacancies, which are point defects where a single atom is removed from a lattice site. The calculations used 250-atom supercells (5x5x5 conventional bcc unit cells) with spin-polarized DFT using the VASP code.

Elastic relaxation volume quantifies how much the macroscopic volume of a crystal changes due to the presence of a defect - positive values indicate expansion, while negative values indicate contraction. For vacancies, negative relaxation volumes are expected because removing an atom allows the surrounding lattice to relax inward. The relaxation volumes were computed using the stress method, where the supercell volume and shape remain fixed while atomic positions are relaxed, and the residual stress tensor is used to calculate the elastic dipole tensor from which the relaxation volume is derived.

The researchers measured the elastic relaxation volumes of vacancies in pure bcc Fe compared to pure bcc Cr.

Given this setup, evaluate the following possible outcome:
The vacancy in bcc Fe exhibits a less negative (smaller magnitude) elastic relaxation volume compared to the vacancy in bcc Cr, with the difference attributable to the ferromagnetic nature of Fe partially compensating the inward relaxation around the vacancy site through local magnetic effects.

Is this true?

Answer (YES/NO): NO